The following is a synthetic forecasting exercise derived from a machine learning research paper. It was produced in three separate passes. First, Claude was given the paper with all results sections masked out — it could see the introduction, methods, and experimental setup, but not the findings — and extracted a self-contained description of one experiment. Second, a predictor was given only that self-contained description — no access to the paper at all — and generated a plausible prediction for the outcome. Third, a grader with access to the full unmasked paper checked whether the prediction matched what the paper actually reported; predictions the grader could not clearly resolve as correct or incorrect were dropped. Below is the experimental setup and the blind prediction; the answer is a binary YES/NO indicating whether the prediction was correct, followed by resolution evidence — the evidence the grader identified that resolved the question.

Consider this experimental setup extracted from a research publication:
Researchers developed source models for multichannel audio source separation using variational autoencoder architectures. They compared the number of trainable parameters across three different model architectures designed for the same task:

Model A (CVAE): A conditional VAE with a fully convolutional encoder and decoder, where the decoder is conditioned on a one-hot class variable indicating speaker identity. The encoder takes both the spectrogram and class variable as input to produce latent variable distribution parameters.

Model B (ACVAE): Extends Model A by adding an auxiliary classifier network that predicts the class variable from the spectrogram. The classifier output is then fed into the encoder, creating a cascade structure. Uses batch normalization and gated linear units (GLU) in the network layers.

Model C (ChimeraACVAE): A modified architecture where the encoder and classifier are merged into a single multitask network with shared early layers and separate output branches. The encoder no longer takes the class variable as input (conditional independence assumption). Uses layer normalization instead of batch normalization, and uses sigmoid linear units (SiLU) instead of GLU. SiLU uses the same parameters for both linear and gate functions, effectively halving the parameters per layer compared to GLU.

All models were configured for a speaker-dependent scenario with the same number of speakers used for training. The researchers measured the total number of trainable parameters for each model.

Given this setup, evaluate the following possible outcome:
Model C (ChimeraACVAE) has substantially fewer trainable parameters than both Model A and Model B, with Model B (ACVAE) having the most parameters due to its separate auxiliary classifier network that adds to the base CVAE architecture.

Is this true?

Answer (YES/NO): YES